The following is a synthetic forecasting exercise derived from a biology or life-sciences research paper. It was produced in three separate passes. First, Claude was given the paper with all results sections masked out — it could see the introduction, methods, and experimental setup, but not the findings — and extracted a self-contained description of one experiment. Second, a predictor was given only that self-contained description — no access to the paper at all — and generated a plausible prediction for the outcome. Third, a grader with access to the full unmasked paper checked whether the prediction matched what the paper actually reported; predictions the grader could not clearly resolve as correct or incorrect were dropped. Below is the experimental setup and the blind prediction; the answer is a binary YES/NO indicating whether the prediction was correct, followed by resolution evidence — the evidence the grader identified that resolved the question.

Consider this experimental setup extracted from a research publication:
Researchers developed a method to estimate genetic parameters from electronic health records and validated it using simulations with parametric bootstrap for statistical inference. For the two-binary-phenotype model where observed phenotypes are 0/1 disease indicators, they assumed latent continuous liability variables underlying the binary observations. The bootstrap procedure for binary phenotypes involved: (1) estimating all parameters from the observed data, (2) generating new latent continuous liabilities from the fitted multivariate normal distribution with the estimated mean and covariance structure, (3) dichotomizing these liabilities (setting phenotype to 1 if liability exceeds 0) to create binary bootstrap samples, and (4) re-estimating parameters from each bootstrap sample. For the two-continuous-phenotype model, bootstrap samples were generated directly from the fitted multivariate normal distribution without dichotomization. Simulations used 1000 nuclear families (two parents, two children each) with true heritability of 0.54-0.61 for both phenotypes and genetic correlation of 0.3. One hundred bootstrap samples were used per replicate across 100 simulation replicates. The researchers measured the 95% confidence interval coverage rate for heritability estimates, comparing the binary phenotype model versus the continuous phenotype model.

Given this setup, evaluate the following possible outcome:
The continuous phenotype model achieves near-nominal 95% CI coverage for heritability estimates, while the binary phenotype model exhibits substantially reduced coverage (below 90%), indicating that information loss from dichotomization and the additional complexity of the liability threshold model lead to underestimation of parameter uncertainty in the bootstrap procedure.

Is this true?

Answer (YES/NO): NO